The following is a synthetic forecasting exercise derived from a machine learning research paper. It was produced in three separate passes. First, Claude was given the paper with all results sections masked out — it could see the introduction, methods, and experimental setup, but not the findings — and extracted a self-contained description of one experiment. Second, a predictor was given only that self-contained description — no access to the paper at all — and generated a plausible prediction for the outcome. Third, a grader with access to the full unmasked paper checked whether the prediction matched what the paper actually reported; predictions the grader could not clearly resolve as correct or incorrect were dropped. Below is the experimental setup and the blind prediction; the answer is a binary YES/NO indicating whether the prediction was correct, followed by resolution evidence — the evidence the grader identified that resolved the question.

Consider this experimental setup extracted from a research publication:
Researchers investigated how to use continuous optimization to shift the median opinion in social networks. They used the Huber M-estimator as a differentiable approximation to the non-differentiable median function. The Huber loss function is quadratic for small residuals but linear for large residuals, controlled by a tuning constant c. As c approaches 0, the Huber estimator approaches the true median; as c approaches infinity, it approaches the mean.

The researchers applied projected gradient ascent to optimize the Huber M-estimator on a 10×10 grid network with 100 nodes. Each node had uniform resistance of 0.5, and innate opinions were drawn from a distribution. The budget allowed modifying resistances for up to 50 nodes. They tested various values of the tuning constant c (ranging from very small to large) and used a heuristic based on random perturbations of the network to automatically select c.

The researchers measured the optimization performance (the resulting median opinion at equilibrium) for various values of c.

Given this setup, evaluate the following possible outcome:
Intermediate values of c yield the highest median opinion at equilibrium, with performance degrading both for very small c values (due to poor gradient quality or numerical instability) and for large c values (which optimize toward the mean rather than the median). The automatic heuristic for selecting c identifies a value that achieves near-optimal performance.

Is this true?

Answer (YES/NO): YES